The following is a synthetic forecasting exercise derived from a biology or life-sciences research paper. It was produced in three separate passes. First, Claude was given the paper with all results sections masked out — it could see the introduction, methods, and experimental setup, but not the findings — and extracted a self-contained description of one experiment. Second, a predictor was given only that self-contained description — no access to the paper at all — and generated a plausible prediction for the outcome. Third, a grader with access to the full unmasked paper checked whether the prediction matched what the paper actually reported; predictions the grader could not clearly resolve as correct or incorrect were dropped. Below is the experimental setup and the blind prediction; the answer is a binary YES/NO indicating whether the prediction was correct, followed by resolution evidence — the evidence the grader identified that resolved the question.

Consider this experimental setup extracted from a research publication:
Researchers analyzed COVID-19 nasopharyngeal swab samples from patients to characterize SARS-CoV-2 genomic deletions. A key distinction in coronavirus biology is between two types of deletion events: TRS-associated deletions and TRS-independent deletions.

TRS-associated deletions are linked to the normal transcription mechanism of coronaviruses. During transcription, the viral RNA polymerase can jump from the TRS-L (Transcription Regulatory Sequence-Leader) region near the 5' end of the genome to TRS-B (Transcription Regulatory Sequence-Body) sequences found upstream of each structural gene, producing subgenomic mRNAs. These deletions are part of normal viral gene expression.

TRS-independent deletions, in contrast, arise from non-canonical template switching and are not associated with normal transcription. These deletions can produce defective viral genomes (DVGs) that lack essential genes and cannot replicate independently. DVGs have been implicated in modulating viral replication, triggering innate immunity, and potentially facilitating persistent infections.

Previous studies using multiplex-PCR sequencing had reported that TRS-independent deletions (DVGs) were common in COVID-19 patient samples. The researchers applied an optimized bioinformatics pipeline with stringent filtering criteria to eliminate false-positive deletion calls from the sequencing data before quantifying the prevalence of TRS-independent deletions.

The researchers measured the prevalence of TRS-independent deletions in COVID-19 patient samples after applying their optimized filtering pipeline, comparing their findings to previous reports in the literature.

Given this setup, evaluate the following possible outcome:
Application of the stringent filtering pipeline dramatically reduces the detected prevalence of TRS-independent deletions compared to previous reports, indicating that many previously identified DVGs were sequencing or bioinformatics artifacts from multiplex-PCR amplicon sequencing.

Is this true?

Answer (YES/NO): YES